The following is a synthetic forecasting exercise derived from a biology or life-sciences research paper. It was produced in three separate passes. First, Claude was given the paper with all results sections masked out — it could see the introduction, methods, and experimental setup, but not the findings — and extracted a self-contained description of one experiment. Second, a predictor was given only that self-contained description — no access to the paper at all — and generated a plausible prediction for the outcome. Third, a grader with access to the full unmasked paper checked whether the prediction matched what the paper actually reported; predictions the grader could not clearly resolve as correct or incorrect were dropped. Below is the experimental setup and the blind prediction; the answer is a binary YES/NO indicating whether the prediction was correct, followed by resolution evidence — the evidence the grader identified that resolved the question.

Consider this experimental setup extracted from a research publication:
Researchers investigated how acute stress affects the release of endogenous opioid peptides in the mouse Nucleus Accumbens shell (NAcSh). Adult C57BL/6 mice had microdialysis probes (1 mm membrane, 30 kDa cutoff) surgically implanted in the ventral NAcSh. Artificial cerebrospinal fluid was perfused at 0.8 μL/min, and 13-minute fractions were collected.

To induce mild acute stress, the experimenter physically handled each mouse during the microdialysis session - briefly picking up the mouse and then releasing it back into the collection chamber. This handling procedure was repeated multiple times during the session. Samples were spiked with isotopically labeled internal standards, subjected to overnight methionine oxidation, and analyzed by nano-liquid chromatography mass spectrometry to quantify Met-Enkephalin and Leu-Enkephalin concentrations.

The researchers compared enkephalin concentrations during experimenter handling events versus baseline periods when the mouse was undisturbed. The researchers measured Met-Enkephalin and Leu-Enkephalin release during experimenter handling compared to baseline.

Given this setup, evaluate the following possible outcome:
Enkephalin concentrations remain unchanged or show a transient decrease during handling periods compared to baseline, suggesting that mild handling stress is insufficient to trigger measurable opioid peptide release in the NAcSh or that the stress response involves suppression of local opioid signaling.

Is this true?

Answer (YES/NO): NO